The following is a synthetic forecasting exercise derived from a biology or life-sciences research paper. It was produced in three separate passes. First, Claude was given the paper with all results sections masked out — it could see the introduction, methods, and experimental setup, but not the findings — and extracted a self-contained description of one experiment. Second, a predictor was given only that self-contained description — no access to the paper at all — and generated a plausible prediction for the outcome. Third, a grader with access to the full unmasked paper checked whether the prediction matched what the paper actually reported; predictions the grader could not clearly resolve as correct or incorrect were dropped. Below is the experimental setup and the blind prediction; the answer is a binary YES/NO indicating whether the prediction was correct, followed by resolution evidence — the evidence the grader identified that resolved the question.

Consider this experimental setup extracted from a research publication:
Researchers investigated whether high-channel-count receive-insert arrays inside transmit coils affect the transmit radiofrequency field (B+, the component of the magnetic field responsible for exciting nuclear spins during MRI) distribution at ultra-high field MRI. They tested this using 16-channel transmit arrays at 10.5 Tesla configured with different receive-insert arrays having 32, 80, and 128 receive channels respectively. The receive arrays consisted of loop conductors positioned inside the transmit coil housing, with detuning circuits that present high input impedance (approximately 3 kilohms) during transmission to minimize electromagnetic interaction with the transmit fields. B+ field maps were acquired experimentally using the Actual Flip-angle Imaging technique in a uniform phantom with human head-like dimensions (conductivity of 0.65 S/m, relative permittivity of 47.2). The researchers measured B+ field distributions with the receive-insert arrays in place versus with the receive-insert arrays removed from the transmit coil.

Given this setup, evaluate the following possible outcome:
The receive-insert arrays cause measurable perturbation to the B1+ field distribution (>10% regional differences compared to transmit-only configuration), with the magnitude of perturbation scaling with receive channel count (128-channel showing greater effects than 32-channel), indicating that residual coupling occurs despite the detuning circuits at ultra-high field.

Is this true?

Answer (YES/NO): NO